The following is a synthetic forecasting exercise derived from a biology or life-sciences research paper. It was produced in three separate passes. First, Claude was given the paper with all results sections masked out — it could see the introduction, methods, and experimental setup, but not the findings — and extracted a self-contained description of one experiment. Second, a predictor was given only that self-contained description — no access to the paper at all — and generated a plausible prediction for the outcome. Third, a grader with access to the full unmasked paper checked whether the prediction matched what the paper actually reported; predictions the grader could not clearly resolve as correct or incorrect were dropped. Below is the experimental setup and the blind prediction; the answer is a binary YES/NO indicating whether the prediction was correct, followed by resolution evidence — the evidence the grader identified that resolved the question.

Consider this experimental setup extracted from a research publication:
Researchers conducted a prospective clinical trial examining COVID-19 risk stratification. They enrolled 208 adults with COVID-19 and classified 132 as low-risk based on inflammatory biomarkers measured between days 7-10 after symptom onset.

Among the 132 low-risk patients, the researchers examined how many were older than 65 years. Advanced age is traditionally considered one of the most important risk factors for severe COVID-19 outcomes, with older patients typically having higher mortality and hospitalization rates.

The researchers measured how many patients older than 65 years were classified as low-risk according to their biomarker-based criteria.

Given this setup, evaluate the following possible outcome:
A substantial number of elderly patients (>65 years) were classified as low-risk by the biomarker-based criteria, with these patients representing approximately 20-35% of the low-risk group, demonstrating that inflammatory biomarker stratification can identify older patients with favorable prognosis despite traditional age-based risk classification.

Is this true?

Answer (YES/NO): NO